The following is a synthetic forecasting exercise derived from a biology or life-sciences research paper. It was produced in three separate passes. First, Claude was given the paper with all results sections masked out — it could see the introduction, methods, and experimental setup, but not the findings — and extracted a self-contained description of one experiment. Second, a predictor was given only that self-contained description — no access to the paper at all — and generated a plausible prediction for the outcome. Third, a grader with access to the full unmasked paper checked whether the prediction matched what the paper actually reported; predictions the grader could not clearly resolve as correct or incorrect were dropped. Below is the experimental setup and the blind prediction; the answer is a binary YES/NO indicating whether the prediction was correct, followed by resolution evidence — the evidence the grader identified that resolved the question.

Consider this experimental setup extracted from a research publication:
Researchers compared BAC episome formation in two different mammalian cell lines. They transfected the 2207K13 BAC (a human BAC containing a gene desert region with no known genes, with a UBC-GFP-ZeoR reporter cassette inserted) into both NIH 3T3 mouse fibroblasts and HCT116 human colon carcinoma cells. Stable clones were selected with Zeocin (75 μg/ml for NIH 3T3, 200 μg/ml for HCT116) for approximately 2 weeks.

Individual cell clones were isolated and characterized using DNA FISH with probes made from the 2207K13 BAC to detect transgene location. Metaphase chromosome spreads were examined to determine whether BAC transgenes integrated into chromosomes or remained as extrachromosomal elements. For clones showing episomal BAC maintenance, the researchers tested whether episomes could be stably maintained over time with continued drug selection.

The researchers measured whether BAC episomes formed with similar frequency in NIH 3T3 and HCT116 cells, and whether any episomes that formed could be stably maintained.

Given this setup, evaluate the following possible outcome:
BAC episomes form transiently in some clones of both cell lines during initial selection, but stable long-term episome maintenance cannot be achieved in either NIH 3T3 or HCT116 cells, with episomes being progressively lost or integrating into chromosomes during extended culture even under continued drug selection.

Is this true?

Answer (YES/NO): NO